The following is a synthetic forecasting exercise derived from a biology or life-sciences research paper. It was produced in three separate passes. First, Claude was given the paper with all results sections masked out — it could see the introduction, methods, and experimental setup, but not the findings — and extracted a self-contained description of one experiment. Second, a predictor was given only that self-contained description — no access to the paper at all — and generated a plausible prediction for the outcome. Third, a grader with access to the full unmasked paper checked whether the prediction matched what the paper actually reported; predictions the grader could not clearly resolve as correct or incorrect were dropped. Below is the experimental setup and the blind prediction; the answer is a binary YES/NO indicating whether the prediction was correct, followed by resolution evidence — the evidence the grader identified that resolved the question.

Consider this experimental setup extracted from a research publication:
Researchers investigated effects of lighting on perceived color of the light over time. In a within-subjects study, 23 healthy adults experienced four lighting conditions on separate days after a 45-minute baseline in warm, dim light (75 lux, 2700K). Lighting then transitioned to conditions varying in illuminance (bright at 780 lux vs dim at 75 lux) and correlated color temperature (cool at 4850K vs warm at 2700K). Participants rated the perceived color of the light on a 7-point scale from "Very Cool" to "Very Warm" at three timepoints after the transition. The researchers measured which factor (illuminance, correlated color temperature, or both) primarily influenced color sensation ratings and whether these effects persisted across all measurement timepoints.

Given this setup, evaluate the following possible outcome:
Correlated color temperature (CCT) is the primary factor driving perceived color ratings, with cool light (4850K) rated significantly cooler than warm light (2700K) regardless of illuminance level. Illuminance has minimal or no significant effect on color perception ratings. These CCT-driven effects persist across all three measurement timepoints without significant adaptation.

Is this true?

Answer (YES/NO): NO